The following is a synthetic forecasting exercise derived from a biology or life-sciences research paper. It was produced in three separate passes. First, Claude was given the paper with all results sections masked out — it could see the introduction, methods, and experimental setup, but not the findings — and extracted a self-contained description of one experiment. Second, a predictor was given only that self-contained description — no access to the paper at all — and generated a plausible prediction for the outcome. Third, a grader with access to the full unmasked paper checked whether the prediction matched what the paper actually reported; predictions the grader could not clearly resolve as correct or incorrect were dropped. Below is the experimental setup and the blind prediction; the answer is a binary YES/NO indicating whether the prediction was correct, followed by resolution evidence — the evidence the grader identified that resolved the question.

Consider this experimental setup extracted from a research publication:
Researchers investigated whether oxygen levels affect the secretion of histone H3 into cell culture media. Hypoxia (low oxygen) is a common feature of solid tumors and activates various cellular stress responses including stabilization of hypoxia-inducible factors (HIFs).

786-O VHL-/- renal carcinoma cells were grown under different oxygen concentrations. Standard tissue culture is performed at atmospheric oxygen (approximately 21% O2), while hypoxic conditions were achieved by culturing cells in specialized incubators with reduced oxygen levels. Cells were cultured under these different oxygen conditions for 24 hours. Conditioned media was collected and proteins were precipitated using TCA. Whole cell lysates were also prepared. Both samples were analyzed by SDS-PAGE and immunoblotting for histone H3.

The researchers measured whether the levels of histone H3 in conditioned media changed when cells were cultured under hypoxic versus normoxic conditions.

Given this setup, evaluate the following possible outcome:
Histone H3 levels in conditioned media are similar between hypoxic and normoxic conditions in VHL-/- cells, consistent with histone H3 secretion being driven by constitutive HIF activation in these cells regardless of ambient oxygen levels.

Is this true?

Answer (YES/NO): NO